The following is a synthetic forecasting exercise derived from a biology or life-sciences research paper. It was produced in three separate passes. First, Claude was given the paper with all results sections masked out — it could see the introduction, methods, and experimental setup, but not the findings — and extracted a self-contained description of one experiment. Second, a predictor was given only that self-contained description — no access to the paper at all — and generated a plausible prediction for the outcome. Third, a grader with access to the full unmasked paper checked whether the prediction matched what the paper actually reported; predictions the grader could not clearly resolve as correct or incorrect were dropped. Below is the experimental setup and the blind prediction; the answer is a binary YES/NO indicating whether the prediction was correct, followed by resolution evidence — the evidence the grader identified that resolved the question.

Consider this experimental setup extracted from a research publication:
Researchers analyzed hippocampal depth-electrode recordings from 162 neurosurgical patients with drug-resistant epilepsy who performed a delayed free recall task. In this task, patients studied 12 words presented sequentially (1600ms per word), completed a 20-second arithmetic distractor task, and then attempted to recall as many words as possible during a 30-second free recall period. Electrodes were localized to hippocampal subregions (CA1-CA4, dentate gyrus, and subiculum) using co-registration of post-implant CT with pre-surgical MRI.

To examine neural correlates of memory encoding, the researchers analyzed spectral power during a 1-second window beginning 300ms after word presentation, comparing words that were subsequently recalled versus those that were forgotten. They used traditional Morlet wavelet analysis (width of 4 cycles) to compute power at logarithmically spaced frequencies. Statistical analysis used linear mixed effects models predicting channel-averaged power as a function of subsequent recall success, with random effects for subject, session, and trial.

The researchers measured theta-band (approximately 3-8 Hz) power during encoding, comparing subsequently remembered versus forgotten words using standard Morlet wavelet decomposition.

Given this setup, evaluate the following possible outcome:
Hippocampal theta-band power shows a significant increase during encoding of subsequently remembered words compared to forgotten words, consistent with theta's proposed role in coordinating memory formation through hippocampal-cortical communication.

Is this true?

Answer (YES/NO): NO